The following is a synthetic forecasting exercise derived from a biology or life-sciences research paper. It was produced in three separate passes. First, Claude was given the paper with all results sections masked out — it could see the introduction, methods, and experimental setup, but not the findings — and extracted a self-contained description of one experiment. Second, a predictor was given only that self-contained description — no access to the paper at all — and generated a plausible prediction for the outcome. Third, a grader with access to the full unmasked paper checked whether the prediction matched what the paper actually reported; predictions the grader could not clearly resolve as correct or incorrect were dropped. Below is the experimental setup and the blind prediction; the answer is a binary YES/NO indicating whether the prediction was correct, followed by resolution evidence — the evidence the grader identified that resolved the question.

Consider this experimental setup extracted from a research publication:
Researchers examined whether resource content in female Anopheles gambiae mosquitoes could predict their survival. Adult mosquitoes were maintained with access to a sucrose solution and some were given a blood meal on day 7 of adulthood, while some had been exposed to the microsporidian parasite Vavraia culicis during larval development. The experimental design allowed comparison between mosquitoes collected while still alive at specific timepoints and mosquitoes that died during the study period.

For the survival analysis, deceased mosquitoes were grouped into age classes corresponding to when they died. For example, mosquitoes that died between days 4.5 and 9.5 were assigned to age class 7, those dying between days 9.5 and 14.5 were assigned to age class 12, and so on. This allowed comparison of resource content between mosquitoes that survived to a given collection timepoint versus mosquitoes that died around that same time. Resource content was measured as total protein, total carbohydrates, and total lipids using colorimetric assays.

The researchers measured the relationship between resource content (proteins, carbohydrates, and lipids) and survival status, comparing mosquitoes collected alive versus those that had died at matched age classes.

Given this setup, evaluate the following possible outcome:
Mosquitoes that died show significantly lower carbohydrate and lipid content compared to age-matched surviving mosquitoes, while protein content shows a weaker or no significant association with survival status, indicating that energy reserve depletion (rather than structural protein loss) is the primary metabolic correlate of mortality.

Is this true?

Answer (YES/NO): NO